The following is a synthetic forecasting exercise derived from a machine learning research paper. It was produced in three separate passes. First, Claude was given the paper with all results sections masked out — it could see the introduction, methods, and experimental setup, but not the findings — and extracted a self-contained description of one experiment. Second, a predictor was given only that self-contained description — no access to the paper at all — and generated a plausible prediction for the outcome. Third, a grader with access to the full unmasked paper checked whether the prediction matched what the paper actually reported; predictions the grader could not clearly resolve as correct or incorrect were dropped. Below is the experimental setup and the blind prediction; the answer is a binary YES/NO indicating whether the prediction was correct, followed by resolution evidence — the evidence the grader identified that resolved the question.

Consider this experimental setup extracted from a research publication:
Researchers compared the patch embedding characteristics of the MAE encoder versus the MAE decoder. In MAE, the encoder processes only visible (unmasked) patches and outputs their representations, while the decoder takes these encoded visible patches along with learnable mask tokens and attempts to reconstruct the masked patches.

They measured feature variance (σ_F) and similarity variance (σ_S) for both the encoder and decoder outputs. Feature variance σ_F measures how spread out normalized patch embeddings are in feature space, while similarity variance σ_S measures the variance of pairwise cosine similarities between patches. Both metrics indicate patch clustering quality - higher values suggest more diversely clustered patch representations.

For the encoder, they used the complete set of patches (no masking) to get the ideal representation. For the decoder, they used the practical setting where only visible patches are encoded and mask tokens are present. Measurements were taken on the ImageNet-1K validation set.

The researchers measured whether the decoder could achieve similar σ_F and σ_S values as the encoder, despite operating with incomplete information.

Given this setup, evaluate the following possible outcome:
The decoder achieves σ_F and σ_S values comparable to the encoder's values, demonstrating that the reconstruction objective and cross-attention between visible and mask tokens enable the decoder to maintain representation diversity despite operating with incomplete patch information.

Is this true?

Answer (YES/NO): NO